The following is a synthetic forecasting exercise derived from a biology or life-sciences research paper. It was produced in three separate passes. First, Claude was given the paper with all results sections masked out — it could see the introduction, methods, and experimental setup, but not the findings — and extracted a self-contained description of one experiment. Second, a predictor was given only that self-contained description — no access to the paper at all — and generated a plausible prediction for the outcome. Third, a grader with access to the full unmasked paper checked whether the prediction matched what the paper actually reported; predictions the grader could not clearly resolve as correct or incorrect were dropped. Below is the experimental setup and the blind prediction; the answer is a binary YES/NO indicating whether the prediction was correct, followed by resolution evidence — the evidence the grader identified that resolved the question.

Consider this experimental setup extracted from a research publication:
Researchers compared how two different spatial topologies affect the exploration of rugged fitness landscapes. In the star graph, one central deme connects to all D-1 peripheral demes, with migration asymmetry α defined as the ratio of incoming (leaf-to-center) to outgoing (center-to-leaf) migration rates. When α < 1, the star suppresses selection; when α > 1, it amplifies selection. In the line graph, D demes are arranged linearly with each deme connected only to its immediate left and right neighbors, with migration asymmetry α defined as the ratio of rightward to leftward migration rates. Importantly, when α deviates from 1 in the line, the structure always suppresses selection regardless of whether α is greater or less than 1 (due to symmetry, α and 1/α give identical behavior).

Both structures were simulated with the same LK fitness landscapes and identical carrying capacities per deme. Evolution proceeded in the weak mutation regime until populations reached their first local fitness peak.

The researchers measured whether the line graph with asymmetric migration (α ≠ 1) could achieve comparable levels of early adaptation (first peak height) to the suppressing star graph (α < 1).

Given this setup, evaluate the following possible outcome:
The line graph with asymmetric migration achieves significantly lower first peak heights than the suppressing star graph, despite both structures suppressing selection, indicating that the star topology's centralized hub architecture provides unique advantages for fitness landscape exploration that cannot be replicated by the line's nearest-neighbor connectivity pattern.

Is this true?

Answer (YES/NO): NO